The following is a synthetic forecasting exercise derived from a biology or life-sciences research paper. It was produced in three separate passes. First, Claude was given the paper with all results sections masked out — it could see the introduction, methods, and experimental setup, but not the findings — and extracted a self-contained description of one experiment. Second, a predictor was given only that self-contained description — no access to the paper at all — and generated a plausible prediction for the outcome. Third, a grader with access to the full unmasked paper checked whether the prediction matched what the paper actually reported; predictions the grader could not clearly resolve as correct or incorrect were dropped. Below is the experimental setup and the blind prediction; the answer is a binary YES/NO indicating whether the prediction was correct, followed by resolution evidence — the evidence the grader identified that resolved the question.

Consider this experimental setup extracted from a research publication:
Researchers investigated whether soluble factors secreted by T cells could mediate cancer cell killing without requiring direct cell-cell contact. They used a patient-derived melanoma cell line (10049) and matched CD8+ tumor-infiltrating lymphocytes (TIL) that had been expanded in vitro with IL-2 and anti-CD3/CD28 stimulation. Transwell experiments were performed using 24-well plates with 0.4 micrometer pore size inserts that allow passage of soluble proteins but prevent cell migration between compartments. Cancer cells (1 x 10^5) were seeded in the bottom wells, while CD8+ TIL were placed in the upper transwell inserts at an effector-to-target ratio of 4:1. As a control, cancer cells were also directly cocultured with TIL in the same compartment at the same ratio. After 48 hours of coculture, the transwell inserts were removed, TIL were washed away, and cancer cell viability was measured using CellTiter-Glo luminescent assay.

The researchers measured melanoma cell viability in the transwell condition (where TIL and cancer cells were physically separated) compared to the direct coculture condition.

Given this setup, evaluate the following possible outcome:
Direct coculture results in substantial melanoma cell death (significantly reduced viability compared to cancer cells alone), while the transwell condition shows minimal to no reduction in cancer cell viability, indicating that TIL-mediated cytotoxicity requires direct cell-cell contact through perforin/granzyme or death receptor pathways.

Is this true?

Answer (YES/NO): NO